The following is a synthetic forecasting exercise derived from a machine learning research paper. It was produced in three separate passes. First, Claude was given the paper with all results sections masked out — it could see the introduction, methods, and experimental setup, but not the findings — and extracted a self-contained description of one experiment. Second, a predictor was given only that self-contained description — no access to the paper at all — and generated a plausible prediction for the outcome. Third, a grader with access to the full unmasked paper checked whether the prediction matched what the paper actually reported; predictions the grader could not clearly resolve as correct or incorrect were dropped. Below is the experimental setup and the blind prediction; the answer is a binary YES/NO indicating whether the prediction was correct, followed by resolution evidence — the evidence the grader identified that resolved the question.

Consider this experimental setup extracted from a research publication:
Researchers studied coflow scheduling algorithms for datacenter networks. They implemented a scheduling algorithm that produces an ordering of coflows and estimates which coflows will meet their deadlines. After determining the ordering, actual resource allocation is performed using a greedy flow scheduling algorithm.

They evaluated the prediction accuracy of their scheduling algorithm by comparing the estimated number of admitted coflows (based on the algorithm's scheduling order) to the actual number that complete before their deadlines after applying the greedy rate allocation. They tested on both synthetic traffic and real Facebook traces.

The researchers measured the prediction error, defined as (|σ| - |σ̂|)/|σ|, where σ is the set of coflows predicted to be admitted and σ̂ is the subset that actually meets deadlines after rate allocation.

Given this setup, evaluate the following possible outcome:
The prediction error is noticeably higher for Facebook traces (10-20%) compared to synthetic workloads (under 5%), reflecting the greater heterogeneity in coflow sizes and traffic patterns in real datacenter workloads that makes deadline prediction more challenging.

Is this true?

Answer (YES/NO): NO